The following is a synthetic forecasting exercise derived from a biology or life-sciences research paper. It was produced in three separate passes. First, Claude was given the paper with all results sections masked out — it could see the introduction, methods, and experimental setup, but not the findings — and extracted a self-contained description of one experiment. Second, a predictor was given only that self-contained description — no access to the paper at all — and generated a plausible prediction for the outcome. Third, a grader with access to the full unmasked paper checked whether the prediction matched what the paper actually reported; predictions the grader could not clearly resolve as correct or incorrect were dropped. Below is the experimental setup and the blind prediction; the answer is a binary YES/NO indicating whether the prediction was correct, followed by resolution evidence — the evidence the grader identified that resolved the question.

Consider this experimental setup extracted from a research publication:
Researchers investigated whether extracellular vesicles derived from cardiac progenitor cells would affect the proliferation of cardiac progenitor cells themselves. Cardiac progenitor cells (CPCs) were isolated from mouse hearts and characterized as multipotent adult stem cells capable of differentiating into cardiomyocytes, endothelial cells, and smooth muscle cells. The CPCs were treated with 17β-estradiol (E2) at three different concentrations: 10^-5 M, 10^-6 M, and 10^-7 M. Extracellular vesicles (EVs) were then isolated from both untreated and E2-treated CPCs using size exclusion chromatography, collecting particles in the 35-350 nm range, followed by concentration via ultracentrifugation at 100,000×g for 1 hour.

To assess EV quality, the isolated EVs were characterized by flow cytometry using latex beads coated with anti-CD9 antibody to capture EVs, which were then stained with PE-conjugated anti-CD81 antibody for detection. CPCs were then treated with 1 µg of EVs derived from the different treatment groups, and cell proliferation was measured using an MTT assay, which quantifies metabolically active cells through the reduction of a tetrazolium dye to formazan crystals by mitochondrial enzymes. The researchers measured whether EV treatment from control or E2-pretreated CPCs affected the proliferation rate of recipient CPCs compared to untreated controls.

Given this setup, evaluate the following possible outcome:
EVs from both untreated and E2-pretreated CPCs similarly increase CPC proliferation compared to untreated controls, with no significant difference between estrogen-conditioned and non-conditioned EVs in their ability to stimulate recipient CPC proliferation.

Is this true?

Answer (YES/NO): NO